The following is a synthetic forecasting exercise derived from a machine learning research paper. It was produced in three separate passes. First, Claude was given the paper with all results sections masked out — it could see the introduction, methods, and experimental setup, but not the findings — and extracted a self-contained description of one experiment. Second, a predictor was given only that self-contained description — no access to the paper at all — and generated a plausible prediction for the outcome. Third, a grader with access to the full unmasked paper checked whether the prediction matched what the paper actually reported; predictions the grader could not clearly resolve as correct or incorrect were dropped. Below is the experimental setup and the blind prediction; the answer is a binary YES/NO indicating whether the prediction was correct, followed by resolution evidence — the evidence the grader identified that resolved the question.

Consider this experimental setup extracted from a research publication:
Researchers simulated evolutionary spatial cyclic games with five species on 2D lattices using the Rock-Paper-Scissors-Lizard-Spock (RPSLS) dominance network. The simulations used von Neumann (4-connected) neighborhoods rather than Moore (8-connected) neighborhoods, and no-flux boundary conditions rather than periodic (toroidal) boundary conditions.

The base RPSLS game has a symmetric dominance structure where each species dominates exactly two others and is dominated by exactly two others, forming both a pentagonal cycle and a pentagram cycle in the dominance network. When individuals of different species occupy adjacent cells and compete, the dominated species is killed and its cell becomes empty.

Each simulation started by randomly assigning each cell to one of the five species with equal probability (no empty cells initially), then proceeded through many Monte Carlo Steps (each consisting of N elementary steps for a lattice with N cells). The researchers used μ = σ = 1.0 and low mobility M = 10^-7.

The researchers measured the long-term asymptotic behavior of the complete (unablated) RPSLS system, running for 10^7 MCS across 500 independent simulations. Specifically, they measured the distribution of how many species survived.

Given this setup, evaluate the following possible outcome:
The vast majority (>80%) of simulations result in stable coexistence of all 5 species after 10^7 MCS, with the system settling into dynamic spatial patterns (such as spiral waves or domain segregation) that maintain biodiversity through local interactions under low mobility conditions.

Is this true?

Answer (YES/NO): NO